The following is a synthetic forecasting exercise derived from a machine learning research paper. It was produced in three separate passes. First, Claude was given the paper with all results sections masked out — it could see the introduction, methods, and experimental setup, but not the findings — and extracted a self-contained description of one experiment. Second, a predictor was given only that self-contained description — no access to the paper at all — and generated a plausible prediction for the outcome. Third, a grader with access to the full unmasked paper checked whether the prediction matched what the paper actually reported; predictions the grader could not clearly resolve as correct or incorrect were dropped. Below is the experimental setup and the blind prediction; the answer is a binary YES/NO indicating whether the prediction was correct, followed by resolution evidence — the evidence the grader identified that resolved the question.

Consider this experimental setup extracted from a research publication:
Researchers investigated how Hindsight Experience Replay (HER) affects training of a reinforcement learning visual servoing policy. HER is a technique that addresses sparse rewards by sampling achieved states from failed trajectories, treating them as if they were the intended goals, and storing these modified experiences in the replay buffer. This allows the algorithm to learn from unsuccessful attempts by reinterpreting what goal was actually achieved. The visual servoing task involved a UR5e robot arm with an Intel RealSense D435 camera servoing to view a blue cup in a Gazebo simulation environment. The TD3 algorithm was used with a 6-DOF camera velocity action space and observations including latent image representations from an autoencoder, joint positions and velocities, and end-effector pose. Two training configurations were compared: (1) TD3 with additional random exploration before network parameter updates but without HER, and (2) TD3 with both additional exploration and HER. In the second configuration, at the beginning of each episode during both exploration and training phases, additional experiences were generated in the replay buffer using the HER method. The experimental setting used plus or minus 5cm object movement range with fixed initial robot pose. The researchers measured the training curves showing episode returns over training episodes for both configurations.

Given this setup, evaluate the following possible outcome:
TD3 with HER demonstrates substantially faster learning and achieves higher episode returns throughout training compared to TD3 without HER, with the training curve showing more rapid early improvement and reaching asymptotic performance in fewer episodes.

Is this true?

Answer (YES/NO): YES